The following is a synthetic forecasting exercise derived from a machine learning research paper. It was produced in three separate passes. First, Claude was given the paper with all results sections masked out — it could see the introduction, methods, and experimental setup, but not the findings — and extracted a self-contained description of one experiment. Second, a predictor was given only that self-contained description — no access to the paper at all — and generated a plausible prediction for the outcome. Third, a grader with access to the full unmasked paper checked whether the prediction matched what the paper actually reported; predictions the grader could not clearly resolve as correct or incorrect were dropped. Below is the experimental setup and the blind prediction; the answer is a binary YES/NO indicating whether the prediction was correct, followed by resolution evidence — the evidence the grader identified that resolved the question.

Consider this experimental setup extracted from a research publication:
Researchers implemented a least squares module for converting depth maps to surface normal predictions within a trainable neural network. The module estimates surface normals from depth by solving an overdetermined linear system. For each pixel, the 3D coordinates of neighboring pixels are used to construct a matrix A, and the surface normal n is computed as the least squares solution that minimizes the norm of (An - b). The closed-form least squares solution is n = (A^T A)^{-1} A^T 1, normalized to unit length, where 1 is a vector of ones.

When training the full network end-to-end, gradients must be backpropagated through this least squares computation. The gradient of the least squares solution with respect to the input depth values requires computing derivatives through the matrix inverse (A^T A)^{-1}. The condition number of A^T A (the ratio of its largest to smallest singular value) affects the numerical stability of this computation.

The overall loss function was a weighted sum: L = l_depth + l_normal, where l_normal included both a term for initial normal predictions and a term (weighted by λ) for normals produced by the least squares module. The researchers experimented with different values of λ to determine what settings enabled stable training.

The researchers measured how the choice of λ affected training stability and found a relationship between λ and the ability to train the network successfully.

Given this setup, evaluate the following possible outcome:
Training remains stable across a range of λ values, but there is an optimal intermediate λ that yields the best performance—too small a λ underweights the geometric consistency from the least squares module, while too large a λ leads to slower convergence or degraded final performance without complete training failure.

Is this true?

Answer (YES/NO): NO